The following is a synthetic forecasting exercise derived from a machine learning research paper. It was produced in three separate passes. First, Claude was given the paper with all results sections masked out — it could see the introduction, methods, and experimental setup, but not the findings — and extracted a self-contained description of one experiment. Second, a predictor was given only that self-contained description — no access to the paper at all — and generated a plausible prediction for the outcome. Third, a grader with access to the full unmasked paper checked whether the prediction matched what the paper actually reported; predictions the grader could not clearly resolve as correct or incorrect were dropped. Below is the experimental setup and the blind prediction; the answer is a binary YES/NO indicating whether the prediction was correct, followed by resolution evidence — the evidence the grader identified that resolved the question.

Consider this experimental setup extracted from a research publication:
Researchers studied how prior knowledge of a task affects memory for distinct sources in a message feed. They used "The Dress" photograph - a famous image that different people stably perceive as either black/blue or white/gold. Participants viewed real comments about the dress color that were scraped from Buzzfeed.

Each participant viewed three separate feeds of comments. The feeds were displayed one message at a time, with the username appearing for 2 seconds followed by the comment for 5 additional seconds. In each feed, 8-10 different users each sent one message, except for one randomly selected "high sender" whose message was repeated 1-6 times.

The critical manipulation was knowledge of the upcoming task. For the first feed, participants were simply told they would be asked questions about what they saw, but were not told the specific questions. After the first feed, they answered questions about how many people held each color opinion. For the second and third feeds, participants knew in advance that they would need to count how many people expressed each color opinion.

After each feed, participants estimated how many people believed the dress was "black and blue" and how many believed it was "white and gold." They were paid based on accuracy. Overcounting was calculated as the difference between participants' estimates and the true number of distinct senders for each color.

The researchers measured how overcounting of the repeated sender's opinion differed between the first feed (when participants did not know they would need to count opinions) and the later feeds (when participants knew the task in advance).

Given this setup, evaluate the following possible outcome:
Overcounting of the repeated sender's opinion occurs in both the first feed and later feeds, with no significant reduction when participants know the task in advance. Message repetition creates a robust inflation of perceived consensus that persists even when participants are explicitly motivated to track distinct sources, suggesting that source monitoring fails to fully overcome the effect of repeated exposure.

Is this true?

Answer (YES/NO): NO